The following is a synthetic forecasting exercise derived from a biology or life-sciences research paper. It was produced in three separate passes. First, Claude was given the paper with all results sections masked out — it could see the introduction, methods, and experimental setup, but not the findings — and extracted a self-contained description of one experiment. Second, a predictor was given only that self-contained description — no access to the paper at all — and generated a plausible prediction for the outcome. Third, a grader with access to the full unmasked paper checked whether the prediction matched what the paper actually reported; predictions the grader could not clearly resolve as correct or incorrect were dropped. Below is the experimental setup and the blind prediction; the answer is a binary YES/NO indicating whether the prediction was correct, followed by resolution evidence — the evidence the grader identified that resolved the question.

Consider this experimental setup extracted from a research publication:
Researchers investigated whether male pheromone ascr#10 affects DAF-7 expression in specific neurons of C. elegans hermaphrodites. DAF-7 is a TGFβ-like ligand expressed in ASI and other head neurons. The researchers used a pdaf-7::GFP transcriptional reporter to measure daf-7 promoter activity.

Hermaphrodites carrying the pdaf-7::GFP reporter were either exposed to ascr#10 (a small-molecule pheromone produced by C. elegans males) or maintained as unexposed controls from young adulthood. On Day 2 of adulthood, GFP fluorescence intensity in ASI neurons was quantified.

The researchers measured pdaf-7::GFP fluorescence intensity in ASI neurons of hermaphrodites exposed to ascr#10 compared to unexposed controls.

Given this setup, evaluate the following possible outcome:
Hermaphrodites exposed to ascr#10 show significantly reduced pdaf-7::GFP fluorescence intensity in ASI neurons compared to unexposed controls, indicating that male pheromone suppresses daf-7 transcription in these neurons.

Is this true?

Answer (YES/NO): NO